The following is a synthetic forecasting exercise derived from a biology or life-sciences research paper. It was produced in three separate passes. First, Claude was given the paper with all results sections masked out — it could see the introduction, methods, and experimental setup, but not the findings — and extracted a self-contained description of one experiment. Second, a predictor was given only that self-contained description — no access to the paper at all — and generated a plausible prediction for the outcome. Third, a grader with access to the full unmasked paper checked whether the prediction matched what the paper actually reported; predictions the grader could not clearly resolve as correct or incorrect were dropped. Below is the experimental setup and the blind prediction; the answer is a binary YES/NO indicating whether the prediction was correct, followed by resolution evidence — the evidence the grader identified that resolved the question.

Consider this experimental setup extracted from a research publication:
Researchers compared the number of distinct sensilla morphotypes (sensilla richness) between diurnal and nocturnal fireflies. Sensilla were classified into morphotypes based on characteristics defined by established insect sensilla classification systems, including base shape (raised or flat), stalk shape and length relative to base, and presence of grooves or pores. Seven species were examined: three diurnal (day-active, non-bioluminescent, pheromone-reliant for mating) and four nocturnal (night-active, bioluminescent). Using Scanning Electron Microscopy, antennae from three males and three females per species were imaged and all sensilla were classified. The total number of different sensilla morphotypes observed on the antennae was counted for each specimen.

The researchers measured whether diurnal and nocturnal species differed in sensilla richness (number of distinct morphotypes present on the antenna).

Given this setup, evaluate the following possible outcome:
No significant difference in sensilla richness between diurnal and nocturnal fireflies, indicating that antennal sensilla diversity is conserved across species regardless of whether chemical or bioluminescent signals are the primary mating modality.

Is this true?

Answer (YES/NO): YES